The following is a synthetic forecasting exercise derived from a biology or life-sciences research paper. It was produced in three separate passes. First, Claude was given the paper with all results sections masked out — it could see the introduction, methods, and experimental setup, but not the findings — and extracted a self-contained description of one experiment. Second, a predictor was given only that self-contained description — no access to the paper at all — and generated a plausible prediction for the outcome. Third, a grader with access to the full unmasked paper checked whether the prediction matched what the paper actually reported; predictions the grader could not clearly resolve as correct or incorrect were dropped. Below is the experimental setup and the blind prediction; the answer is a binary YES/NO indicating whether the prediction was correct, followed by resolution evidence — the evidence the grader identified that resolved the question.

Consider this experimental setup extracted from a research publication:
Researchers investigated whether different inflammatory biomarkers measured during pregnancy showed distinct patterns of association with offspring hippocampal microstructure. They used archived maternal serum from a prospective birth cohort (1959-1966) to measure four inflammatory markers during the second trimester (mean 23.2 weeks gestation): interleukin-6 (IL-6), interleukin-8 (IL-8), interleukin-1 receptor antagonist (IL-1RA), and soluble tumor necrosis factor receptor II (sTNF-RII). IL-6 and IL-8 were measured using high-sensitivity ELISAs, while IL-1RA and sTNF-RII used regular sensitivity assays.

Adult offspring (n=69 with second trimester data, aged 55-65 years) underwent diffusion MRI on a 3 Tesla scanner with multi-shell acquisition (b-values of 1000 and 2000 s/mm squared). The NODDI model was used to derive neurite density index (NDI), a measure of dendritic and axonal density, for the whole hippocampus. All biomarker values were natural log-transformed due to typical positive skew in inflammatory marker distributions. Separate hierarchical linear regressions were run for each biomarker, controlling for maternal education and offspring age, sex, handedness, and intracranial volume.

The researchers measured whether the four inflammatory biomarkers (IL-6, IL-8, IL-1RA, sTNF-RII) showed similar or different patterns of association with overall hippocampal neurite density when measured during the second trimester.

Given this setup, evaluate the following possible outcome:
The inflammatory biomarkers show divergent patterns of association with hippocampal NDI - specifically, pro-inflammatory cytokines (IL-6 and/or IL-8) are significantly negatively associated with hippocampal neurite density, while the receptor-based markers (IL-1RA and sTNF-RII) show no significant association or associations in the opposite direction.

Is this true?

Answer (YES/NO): NO